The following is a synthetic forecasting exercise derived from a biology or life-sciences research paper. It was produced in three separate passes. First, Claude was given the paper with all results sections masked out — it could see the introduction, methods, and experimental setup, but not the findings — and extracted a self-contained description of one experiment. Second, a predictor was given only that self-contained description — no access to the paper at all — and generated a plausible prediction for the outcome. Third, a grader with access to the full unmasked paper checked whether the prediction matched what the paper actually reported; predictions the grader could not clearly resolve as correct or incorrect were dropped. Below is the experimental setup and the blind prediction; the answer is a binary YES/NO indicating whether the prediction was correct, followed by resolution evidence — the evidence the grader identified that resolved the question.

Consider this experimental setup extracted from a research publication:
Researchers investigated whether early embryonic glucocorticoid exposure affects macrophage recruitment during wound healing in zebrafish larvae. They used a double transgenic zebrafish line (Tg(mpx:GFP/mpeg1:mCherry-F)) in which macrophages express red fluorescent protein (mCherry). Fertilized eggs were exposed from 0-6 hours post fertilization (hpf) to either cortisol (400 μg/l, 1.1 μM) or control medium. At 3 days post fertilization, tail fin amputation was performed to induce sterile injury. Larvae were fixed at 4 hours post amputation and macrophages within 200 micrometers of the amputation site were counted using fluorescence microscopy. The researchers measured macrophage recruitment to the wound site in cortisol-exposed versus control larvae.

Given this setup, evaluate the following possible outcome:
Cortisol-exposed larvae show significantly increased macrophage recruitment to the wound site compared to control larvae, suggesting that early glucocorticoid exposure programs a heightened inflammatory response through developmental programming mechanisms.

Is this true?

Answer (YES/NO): NO